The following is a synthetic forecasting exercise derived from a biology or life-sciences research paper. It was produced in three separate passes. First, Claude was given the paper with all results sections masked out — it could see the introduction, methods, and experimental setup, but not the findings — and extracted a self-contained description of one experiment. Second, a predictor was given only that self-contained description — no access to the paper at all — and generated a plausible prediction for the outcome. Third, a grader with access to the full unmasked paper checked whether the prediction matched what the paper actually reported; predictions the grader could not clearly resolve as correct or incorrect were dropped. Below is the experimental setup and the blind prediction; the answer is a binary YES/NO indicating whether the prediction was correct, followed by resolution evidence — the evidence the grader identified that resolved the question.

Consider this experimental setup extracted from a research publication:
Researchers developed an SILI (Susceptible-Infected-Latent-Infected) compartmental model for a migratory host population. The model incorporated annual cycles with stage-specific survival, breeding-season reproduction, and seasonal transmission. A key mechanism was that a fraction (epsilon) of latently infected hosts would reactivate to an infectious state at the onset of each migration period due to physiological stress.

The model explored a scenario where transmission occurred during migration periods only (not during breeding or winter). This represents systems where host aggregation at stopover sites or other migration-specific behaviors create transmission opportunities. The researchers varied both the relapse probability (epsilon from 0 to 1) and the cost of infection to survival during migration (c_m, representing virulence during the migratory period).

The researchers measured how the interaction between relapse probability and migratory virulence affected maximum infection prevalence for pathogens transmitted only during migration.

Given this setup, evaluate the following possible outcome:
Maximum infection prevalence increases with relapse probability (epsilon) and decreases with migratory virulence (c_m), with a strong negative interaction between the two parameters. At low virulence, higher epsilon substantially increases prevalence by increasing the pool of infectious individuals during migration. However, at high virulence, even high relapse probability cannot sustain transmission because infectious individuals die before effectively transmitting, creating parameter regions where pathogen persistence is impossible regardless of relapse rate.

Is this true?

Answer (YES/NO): NO